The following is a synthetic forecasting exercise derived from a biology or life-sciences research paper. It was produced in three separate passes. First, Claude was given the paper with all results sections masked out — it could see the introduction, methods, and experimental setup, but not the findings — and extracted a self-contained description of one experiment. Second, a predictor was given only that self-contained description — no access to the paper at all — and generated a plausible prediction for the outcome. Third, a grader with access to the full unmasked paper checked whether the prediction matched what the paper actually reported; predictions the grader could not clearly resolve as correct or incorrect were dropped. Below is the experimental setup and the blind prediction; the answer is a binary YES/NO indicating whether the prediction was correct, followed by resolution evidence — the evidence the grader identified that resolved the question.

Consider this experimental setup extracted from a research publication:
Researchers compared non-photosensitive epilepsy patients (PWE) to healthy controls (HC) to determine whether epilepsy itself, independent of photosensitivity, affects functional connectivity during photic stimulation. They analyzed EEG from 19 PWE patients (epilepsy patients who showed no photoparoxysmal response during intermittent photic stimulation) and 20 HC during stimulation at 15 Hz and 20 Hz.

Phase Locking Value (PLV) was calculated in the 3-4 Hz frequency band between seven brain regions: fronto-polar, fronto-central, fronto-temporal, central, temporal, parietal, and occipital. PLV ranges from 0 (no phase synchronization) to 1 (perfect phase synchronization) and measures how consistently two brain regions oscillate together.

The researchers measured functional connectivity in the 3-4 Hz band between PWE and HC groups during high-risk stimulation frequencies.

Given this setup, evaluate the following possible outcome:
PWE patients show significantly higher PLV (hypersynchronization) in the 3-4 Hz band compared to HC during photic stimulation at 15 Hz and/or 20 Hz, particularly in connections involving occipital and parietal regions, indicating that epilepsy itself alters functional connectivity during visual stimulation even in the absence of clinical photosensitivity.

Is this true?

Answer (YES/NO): NO